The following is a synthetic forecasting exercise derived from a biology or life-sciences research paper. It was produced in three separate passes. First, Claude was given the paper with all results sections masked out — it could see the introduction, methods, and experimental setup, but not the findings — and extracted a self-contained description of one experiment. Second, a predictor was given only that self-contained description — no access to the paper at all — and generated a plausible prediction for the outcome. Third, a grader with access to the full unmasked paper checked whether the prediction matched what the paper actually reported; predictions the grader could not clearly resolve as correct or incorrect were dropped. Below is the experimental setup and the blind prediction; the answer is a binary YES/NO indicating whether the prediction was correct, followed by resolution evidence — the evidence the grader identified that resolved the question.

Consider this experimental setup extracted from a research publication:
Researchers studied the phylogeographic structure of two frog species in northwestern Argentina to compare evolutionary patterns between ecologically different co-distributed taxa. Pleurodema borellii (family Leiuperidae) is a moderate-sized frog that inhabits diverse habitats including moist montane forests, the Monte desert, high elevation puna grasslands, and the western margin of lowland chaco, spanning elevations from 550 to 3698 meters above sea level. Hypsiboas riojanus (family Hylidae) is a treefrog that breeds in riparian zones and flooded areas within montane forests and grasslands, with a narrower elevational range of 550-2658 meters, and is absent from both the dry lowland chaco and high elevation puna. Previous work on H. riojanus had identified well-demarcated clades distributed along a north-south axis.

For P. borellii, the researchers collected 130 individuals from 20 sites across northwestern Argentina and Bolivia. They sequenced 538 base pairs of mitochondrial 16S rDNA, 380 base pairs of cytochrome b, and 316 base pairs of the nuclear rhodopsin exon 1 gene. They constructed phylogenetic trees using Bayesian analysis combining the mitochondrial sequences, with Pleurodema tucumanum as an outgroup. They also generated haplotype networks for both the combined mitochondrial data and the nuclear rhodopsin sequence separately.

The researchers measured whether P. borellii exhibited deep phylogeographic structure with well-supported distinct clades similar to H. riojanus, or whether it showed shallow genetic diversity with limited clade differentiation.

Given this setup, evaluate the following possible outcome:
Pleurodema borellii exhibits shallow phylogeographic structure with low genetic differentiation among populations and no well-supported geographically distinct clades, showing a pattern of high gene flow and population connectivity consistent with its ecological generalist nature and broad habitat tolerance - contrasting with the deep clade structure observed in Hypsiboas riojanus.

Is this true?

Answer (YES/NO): NO